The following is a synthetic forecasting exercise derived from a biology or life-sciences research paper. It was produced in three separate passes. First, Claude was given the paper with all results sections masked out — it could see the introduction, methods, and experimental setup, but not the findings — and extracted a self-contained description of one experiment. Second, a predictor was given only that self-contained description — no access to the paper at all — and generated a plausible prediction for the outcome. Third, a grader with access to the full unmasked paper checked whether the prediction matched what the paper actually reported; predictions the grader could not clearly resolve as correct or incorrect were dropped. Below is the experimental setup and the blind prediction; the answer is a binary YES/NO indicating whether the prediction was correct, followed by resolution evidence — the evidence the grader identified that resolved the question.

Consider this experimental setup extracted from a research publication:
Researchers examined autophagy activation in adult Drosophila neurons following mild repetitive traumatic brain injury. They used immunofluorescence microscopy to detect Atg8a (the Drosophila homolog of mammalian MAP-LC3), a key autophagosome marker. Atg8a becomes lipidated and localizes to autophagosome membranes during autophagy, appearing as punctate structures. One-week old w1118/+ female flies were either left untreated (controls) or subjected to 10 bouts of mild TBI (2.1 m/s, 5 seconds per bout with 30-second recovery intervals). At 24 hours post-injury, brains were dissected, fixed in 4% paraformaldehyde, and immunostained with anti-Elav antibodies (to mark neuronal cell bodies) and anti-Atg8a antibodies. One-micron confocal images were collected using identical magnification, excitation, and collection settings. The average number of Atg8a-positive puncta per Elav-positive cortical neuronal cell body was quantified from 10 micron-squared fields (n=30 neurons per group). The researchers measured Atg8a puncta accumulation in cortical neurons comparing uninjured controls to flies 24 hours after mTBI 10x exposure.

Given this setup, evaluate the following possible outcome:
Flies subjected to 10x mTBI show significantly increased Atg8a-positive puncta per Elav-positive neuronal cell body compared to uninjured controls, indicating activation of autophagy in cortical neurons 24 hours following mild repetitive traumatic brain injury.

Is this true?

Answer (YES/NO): YES